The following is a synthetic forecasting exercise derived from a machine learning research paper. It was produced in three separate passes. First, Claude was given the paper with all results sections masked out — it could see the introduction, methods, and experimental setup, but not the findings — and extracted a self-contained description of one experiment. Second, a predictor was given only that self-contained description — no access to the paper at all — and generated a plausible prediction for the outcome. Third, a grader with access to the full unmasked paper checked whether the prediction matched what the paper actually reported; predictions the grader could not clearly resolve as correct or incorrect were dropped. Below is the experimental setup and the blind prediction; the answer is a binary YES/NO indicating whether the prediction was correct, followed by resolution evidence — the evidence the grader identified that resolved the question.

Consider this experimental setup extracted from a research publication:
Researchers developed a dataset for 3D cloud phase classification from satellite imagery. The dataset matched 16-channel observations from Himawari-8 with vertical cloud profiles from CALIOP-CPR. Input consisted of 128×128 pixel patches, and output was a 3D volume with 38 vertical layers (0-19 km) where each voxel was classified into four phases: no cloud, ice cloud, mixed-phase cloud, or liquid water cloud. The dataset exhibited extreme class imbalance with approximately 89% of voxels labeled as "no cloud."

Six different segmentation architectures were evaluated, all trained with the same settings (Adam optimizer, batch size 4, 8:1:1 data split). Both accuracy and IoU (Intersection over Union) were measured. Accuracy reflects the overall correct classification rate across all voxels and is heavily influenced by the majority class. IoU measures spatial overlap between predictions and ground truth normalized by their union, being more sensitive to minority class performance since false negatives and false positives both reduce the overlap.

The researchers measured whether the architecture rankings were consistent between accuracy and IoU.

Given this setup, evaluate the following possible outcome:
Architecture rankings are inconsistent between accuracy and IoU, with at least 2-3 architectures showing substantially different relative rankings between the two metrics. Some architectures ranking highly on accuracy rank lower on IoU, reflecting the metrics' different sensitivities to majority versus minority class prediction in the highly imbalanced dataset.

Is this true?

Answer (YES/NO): NO